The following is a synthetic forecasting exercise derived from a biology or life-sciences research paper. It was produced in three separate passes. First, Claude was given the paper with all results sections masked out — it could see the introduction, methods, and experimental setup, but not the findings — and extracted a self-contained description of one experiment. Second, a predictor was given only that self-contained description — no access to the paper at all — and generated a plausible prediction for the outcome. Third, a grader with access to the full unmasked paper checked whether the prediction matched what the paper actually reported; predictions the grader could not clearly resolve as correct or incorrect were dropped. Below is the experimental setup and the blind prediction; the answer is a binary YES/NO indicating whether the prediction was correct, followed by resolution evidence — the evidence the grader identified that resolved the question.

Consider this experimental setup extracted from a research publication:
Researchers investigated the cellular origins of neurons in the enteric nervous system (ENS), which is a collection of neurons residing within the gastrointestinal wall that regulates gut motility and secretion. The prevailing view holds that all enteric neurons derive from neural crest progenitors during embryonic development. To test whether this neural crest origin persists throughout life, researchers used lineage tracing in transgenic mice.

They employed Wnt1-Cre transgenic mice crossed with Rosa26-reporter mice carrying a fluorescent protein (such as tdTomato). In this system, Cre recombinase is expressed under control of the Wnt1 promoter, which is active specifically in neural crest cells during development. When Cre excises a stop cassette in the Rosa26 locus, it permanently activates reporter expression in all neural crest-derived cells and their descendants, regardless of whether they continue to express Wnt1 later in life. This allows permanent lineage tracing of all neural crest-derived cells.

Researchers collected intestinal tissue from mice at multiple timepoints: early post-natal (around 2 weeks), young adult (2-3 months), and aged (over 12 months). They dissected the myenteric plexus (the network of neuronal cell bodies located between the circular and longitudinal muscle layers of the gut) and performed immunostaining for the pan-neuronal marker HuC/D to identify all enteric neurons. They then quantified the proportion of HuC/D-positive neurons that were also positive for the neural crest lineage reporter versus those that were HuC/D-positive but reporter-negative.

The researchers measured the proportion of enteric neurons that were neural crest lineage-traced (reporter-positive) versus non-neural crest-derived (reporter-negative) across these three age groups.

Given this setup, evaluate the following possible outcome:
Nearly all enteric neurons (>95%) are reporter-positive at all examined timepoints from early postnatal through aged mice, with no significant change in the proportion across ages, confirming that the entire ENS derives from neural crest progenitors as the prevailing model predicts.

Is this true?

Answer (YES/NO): NO